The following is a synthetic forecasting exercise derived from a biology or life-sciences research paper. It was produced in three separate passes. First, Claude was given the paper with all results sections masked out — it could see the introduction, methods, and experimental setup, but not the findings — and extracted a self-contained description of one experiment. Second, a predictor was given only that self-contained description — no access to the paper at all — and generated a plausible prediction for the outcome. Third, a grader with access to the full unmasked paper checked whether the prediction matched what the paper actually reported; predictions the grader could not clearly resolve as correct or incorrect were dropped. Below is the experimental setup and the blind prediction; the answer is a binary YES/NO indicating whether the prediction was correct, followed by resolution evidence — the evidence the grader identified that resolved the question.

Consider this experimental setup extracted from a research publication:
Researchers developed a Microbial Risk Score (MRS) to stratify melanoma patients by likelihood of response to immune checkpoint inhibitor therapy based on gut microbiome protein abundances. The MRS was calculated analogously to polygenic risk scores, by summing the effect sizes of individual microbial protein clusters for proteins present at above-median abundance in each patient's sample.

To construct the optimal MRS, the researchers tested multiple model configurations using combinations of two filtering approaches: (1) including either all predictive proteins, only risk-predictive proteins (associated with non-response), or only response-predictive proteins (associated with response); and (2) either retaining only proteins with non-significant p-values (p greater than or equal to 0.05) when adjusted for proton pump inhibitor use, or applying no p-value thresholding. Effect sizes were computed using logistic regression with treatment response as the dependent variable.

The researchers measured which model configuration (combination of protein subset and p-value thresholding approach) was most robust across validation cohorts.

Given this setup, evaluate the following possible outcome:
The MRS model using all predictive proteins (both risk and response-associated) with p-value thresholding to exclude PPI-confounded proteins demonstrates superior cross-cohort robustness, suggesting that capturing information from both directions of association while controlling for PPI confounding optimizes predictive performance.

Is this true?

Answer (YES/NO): NO